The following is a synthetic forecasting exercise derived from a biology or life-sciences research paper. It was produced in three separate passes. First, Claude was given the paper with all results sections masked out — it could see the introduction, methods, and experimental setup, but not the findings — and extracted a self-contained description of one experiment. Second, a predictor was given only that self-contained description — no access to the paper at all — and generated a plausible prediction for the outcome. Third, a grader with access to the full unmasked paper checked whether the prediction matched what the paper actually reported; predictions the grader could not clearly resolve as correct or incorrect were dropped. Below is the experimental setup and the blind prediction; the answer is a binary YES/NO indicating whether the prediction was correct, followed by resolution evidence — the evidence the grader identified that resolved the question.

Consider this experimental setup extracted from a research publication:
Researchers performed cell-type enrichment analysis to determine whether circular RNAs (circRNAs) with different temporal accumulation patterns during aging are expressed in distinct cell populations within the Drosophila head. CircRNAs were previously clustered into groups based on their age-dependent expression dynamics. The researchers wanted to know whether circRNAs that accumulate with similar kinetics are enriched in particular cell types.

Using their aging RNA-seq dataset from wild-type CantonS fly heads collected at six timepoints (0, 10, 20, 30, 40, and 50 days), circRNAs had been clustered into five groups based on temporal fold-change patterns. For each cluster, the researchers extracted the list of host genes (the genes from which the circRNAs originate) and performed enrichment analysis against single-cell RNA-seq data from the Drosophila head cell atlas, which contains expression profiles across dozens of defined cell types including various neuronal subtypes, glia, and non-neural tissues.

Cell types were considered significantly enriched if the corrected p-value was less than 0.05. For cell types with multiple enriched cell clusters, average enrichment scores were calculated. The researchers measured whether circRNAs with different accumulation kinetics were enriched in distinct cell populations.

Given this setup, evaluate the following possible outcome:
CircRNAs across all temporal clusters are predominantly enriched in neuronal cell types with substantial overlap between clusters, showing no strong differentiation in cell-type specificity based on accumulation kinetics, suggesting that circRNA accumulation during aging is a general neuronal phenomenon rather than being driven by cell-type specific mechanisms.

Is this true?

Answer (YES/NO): NO